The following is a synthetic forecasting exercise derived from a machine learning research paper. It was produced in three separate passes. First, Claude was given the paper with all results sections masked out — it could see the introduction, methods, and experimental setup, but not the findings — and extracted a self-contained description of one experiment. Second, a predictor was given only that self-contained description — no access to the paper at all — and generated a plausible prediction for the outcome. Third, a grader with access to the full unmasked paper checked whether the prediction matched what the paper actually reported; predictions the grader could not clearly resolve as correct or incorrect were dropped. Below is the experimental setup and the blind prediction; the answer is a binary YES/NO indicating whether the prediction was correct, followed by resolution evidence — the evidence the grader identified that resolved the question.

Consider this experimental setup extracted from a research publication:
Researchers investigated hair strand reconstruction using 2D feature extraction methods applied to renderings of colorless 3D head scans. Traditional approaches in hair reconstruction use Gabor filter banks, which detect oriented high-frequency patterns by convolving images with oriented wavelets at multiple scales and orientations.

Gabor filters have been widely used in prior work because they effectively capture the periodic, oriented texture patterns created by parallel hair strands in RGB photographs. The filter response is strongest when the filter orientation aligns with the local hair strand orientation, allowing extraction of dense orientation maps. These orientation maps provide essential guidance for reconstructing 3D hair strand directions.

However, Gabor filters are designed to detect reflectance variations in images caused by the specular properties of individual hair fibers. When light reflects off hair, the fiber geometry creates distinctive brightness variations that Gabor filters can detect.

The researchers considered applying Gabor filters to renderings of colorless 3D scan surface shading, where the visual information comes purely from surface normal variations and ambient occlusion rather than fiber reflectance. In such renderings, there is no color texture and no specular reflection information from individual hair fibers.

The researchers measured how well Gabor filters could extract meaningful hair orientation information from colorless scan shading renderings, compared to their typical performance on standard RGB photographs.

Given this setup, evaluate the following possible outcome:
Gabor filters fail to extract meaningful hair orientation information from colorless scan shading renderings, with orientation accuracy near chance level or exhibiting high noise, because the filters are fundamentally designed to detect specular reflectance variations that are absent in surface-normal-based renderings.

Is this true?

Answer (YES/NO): YES